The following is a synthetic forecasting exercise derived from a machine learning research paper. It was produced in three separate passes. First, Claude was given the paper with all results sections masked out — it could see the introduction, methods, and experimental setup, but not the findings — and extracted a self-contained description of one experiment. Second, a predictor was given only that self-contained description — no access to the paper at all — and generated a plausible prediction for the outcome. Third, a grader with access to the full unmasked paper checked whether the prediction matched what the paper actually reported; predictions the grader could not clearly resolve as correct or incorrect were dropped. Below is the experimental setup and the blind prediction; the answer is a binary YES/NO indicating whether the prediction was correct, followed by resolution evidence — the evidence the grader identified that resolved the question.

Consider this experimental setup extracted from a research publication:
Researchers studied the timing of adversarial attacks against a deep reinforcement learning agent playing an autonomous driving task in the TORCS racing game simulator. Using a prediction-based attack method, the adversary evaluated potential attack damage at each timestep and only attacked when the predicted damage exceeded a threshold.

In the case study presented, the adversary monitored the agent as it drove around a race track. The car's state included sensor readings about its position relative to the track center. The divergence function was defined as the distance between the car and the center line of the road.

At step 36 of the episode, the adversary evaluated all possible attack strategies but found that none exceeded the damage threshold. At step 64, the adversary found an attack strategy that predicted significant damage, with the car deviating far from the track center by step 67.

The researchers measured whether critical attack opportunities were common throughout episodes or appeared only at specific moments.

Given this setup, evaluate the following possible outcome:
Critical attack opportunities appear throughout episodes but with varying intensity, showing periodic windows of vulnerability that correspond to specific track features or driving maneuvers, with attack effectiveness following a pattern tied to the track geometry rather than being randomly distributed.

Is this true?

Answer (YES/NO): NO